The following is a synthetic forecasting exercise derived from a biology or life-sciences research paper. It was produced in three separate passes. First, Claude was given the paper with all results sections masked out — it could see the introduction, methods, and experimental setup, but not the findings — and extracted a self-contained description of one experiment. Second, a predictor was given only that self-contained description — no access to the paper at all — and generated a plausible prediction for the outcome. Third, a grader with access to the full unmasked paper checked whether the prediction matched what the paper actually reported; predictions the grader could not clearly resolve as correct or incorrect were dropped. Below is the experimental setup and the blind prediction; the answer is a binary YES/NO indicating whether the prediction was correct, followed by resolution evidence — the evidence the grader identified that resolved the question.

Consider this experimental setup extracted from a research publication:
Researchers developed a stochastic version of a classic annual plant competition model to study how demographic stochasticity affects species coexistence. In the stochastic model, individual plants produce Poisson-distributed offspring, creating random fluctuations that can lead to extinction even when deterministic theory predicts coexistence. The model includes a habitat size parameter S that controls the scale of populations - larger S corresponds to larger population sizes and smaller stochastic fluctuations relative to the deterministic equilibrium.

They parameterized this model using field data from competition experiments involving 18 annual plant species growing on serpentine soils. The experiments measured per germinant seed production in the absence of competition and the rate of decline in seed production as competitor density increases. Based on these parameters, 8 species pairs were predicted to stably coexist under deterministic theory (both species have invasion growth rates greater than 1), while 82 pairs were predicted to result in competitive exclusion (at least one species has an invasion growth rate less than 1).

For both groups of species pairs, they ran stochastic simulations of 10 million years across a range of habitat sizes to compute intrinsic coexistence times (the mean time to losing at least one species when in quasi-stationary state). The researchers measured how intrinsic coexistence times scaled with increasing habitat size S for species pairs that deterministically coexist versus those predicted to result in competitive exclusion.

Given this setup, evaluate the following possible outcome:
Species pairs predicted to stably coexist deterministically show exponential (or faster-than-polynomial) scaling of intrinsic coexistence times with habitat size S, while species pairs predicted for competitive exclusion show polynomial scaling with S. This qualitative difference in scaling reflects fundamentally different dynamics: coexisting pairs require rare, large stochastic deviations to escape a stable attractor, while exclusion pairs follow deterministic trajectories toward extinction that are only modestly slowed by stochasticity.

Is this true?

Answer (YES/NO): NO